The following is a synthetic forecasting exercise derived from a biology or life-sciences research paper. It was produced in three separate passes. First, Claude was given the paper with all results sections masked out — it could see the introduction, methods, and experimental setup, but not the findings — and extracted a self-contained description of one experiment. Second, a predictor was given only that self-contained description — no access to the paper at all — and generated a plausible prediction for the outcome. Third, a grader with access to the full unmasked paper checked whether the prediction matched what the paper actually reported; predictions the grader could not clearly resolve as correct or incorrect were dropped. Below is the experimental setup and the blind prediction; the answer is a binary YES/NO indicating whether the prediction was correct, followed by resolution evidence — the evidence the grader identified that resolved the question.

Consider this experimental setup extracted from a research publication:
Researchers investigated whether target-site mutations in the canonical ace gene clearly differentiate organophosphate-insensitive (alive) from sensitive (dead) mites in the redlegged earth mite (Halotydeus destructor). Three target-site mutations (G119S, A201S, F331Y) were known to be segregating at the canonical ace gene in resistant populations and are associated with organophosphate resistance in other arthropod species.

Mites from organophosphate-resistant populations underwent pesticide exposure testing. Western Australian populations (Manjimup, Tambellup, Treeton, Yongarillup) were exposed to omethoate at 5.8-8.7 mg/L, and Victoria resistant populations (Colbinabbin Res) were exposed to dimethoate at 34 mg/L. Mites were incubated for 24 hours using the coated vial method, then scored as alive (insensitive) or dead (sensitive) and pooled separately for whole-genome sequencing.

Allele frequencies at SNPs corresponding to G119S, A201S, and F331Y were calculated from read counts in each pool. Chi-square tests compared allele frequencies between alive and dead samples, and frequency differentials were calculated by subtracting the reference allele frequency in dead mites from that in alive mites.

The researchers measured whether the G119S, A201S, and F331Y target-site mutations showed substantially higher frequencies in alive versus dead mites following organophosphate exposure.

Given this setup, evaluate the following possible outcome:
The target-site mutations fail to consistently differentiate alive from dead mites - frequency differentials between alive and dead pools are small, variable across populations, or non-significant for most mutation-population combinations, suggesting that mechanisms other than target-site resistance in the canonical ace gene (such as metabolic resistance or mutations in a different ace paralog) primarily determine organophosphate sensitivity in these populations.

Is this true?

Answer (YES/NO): YES